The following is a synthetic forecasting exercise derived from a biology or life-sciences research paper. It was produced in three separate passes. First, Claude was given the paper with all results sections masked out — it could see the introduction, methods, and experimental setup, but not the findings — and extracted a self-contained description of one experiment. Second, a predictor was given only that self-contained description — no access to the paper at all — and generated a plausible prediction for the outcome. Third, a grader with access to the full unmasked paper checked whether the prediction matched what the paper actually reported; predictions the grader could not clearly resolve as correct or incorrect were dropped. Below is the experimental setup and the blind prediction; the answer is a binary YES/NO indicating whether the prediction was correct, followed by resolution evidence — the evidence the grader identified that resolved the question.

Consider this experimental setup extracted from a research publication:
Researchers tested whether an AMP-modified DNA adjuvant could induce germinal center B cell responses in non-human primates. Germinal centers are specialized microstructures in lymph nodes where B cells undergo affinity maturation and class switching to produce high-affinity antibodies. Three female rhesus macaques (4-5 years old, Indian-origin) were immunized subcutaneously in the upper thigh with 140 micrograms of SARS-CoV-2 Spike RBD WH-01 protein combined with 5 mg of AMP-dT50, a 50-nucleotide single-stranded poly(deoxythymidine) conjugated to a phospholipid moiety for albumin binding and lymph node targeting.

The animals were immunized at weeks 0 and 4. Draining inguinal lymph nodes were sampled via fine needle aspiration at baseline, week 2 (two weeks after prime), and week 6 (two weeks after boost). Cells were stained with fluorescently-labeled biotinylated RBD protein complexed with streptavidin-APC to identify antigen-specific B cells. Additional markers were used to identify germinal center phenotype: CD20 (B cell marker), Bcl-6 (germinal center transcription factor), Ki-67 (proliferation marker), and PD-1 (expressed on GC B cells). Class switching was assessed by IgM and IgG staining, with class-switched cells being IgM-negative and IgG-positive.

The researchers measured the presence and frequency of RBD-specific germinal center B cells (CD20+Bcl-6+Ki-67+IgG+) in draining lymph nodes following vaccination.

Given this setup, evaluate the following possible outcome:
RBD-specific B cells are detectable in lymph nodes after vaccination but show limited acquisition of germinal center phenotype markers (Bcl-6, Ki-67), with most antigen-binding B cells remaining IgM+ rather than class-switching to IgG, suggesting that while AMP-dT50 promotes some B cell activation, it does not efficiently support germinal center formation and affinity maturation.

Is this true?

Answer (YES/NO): NO